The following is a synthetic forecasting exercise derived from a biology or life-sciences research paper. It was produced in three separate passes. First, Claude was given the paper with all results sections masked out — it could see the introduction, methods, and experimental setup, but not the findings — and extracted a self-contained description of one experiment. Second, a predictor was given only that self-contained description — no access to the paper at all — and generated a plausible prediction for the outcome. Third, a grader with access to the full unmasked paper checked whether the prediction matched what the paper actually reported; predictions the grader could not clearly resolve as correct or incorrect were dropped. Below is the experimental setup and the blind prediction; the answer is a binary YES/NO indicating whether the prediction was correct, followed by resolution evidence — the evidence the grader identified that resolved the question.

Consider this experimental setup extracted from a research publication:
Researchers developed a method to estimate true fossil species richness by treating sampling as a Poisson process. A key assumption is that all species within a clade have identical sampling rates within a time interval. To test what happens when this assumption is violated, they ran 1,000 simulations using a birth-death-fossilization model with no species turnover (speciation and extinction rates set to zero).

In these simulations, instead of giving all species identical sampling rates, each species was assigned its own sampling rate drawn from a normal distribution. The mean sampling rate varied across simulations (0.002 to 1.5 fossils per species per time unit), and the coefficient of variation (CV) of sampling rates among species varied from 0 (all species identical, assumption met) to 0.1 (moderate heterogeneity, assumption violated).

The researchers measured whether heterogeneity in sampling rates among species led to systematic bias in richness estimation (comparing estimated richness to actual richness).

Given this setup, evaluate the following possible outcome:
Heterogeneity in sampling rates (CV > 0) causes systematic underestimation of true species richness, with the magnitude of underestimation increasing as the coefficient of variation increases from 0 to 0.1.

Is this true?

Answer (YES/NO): NO